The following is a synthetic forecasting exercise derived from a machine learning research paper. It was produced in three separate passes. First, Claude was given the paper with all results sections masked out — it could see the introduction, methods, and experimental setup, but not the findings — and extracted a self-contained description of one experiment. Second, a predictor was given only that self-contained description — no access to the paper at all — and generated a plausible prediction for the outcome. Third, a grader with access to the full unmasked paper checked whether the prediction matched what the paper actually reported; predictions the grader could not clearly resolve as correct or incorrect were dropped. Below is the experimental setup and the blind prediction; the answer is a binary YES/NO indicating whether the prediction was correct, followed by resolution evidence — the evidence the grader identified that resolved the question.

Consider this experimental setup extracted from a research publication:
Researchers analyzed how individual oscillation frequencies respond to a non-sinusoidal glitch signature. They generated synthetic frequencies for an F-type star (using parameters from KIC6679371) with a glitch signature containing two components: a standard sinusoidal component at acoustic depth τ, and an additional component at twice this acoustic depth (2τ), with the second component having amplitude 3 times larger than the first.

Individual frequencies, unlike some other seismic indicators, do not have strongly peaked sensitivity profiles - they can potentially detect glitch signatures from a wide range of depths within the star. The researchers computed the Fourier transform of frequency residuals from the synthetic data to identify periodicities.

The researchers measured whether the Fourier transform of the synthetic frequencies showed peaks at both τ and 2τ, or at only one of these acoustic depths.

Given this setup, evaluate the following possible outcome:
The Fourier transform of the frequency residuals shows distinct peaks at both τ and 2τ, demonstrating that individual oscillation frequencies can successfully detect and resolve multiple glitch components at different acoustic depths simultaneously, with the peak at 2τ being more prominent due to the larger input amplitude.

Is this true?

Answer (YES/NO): YES